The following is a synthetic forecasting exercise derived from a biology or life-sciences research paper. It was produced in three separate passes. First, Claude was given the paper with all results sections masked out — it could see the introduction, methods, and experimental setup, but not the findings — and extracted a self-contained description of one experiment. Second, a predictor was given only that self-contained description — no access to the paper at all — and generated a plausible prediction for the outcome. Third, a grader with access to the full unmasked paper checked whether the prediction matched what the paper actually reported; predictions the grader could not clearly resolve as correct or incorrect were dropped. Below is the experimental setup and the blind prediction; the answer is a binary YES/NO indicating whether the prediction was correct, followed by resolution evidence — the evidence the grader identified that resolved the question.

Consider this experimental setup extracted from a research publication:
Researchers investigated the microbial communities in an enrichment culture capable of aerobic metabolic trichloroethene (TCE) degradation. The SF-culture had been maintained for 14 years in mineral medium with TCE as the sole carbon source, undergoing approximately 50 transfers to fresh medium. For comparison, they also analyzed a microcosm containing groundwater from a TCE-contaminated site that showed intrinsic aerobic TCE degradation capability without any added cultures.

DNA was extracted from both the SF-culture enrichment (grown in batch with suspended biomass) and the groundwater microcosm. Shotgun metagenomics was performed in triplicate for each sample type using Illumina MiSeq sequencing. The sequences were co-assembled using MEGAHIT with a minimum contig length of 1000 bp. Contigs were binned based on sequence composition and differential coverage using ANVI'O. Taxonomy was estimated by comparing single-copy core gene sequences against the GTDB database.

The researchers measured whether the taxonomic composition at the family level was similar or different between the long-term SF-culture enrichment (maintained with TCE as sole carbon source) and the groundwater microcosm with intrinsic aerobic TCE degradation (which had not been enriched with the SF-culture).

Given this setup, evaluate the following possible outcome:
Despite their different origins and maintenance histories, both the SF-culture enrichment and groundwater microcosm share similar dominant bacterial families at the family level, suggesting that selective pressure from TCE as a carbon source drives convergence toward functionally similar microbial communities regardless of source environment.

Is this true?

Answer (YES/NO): YES